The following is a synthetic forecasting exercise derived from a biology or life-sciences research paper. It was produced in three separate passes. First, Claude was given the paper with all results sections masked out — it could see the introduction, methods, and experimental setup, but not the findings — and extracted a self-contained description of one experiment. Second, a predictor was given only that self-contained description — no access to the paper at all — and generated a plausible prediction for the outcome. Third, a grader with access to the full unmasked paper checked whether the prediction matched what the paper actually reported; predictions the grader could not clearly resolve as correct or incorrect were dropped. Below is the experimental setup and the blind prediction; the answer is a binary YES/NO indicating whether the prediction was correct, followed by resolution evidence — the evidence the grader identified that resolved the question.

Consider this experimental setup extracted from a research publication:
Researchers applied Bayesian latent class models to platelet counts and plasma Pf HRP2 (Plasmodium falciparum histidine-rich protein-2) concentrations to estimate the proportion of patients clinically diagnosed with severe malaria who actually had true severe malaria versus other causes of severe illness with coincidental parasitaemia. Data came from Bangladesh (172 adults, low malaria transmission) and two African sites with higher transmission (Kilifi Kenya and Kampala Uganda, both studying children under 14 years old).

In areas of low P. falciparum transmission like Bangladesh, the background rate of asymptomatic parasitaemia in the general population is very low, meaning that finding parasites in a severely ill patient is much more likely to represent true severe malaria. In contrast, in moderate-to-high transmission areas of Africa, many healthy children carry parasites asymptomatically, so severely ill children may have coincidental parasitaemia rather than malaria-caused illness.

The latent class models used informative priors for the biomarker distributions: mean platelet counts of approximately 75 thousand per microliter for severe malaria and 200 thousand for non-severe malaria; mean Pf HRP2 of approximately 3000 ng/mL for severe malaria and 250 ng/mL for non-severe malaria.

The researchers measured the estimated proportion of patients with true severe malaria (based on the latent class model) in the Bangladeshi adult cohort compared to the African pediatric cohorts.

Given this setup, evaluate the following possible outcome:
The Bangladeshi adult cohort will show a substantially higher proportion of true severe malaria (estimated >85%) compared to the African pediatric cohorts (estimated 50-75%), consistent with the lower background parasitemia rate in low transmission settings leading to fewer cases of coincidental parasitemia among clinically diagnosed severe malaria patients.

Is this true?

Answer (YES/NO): YES